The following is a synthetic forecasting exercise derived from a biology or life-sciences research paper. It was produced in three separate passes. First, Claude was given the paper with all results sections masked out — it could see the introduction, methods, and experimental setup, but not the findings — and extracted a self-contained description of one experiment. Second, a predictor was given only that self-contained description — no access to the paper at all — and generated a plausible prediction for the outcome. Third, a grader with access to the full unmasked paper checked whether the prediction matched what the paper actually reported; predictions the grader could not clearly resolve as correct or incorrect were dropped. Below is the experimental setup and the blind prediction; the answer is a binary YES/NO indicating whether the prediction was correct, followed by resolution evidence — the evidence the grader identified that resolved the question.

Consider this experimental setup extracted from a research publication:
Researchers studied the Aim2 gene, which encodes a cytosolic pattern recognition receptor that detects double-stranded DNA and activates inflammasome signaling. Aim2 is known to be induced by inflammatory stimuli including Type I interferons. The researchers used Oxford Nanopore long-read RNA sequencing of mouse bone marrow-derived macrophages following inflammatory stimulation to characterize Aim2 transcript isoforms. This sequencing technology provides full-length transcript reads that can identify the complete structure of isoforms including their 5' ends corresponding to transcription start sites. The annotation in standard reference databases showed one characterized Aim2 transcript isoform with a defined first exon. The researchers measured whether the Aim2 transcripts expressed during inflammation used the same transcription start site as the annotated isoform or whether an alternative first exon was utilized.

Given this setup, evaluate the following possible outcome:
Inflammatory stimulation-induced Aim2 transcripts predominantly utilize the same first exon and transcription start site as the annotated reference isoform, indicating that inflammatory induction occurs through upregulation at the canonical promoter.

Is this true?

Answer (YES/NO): NO